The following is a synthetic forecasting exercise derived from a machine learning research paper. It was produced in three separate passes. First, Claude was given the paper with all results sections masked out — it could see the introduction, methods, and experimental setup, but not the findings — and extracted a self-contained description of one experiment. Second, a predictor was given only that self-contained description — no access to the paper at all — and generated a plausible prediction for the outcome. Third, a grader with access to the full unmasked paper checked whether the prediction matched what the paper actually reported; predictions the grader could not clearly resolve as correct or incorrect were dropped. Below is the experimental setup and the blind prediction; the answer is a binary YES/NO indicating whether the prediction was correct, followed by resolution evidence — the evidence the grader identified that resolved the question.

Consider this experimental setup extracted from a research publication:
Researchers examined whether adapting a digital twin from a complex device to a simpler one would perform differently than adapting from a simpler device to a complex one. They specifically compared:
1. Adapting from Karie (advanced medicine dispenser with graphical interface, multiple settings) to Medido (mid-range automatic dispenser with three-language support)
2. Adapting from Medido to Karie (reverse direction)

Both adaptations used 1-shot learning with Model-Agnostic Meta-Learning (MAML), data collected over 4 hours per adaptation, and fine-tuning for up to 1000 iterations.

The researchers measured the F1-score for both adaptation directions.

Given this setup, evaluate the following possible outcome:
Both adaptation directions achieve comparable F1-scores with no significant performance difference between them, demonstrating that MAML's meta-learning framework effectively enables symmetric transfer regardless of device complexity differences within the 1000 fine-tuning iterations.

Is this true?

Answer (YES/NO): YES